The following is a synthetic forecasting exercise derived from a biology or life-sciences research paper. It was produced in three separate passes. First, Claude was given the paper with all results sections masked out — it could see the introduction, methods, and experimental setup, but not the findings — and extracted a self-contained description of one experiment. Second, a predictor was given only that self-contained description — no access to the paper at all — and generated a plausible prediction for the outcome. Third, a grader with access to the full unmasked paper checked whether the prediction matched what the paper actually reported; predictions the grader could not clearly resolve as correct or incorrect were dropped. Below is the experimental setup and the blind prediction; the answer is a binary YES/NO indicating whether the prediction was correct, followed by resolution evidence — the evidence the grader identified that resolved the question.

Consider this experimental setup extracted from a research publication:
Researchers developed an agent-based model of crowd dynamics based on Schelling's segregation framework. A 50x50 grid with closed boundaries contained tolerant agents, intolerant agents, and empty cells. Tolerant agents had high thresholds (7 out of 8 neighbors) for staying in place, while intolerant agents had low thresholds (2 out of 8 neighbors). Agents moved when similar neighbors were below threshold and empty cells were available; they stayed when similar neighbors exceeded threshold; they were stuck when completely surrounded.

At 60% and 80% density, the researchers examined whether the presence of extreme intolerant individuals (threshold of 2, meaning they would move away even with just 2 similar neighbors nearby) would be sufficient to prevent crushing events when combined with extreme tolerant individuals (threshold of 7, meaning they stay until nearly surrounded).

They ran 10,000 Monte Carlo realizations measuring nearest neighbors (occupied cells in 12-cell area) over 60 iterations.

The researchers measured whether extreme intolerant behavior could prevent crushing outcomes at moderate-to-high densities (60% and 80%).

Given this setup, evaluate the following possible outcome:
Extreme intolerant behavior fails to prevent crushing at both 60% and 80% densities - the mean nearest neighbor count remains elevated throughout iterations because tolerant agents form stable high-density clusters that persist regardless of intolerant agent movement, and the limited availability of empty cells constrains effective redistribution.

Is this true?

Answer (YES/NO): YES